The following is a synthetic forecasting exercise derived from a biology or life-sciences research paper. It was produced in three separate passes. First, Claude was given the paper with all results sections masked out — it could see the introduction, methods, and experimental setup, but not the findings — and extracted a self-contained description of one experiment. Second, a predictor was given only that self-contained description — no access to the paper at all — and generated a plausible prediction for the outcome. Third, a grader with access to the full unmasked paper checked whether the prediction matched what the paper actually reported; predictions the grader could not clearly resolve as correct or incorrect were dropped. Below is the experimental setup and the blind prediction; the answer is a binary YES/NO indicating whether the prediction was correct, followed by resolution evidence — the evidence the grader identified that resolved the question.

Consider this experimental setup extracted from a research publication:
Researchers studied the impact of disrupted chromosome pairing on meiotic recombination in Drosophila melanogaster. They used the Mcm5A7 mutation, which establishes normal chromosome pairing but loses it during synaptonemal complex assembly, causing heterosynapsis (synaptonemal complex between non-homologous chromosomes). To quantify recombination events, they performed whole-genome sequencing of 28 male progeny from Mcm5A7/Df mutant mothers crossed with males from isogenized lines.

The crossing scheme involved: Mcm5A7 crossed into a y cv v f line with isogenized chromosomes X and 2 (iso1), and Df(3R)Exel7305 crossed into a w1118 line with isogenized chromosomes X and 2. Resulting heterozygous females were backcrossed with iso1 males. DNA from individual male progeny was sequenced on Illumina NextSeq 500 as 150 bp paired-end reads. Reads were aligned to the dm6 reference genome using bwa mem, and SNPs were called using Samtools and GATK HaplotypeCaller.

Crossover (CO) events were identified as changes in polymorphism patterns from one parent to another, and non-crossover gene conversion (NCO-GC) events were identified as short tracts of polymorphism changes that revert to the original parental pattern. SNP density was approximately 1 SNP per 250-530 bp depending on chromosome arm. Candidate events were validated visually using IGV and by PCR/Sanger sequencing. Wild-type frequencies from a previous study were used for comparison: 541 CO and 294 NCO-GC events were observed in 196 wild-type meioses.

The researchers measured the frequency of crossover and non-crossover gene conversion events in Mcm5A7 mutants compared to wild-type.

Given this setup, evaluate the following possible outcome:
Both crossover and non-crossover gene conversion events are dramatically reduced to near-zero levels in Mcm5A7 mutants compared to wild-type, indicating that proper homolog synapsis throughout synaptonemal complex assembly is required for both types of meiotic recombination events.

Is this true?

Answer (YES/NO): NO